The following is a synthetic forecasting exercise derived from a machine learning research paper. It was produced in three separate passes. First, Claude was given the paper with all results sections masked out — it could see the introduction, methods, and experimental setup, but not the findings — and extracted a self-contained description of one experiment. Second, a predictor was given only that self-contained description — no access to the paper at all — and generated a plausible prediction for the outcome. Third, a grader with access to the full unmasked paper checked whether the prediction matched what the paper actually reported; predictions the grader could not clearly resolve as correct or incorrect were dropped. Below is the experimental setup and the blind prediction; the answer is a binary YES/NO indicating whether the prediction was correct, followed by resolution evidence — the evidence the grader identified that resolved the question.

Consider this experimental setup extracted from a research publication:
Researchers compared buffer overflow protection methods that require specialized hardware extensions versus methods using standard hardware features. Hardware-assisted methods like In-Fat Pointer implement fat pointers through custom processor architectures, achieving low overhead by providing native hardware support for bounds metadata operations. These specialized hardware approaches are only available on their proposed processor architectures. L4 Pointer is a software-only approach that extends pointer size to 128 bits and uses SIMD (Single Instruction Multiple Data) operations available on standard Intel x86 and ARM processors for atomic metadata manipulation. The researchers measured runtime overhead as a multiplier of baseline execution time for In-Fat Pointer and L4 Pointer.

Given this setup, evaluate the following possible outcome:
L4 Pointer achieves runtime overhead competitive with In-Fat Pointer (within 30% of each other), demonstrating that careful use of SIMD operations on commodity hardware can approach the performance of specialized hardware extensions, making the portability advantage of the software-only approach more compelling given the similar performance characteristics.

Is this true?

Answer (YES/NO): YES